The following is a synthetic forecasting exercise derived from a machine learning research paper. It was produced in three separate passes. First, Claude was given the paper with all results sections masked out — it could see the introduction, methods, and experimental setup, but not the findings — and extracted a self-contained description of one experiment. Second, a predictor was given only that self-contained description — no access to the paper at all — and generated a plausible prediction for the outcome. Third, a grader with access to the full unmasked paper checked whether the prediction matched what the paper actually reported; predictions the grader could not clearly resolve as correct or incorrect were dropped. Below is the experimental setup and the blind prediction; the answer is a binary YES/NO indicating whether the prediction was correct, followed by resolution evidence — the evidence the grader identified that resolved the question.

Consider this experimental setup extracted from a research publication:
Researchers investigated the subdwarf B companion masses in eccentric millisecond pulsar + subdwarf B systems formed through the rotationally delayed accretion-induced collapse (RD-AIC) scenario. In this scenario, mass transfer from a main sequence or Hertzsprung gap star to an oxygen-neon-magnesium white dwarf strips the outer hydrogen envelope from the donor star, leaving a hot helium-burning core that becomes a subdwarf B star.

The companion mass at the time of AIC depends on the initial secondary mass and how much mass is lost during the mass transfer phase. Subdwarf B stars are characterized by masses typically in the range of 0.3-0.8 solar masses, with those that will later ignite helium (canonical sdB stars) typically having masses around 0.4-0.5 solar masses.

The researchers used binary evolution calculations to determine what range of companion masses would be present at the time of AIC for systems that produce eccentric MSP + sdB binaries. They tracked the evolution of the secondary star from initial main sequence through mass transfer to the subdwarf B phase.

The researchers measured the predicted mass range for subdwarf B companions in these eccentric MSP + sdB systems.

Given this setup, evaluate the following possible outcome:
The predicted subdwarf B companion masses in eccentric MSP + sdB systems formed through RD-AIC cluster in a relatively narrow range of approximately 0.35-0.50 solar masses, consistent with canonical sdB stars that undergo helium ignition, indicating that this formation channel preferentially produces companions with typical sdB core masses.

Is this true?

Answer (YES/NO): NO